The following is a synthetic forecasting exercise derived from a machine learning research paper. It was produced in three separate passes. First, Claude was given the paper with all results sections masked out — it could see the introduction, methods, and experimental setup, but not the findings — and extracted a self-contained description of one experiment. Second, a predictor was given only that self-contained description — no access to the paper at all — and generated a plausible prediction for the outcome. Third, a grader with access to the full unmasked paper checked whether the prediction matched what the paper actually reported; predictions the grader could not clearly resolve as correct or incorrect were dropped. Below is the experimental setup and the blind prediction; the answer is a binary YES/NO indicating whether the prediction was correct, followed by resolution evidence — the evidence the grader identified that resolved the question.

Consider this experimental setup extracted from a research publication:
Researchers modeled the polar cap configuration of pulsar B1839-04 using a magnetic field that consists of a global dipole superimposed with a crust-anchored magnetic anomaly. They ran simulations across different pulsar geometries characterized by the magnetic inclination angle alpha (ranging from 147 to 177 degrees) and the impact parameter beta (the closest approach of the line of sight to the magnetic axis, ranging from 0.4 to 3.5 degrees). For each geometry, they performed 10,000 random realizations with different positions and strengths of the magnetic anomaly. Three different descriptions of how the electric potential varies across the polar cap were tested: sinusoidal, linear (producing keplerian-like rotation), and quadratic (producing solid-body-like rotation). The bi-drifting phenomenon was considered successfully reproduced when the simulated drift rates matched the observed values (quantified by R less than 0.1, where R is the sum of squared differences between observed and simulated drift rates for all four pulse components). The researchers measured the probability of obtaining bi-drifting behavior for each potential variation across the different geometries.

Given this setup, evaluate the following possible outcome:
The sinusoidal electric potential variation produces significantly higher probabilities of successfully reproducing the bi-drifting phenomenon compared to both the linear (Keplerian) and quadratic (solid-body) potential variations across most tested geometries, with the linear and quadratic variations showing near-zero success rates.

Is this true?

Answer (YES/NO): NO